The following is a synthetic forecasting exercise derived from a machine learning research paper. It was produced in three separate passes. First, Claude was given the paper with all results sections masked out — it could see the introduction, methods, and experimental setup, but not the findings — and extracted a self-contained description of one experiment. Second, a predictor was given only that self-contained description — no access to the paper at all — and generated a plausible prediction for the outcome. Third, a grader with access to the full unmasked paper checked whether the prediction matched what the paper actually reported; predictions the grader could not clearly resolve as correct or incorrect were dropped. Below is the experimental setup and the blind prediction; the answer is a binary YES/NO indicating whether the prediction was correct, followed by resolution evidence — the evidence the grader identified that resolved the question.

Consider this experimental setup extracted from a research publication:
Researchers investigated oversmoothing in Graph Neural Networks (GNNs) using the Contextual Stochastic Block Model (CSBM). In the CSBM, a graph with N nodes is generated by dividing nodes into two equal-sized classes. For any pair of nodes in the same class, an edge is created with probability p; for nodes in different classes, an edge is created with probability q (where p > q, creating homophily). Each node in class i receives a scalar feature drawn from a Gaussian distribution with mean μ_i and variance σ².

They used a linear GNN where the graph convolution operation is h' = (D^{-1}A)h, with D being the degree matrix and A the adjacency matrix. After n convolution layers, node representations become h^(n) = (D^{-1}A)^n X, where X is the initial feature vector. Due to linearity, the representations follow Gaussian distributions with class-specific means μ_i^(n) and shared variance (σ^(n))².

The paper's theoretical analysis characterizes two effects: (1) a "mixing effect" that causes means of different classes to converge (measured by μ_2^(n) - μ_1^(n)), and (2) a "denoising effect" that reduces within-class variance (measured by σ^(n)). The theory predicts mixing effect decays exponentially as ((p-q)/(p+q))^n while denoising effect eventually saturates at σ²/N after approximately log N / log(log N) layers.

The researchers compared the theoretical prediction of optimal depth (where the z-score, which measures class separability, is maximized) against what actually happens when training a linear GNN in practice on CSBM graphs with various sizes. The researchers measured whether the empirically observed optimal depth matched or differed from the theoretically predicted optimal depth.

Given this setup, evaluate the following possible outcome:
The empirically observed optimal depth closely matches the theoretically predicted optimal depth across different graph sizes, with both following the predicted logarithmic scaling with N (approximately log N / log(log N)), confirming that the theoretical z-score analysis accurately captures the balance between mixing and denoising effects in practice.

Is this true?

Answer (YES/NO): NO